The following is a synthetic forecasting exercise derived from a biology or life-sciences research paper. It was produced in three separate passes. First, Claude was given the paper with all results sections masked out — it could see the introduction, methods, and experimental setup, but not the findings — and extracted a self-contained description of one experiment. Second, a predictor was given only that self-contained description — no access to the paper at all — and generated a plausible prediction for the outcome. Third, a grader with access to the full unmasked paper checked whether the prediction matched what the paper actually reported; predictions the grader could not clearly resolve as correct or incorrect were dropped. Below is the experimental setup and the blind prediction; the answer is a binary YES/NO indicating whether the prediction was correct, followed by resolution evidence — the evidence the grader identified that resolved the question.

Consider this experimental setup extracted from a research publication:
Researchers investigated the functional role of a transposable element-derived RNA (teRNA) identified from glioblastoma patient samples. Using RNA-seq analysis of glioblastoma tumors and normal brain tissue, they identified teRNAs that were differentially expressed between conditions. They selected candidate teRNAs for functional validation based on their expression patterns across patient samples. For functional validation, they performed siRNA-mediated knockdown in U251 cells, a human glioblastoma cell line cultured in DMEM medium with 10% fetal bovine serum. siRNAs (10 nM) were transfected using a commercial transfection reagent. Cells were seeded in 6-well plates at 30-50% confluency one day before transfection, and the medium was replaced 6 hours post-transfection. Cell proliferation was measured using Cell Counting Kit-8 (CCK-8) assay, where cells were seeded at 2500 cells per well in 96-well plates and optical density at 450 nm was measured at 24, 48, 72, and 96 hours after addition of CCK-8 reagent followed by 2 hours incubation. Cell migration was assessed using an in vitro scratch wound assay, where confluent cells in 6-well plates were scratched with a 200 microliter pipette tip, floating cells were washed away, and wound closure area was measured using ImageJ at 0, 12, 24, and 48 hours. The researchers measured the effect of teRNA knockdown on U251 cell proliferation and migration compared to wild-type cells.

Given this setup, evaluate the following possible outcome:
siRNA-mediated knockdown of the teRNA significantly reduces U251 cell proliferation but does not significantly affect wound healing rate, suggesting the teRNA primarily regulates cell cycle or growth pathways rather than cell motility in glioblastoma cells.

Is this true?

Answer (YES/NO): NO